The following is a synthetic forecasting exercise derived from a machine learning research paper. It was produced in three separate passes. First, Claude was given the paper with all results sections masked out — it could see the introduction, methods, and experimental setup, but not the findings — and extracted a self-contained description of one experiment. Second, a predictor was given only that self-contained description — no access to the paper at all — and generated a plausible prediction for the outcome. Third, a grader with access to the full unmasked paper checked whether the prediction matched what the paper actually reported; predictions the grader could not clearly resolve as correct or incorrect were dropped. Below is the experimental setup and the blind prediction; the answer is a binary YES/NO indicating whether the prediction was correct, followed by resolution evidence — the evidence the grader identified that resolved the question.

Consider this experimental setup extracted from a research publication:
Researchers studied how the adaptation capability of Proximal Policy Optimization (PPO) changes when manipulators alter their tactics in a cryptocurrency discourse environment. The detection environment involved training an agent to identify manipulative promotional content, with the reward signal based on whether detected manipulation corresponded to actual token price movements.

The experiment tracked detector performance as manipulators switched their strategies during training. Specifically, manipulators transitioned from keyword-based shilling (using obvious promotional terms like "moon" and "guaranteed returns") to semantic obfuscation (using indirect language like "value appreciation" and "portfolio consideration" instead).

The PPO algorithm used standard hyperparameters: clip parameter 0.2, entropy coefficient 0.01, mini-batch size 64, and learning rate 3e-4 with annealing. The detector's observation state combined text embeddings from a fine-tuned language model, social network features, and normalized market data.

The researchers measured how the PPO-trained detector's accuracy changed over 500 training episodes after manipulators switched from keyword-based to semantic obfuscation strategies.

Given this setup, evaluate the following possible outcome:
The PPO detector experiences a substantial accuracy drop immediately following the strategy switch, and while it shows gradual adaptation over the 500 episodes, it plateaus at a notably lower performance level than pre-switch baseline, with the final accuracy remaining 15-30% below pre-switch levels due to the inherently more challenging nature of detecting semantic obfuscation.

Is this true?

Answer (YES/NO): NO